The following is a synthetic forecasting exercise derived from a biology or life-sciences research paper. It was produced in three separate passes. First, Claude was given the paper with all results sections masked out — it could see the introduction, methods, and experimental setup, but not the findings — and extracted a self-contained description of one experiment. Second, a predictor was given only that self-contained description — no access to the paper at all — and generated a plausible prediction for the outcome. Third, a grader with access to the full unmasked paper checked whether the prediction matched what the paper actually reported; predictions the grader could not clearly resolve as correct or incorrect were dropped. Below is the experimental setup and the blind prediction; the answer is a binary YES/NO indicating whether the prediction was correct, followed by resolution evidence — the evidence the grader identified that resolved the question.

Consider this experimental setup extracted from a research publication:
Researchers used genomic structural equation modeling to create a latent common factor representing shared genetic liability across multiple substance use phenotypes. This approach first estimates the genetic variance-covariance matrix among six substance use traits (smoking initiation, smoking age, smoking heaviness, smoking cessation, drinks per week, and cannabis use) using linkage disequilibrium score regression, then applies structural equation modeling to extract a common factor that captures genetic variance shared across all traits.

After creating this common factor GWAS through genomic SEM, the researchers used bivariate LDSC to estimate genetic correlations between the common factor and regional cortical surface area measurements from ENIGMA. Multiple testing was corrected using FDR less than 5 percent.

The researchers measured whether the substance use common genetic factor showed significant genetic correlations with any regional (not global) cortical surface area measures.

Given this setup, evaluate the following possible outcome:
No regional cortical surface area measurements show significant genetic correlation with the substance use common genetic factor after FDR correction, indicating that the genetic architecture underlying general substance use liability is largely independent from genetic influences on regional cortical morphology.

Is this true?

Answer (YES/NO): NO